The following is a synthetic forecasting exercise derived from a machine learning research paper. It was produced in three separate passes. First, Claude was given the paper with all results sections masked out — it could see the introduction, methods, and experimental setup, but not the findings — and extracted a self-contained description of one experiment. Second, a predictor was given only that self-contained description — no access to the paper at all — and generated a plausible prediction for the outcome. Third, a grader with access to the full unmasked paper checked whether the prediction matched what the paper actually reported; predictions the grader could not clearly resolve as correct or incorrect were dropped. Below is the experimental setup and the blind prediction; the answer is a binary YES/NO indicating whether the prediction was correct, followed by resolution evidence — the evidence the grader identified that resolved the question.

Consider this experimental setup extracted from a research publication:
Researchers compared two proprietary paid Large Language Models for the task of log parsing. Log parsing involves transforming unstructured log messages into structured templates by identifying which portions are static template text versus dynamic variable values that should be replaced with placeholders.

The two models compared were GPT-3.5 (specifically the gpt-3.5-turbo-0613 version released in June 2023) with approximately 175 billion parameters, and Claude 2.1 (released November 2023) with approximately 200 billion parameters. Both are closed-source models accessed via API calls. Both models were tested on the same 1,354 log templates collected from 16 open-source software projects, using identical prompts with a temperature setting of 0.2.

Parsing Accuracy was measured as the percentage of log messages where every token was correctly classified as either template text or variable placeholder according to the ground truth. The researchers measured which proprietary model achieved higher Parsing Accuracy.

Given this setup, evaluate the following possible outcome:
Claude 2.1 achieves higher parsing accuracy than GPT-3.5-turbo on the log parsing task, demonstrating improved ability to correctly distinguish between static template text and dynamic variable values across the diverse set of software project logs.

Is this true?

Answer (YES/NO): NO